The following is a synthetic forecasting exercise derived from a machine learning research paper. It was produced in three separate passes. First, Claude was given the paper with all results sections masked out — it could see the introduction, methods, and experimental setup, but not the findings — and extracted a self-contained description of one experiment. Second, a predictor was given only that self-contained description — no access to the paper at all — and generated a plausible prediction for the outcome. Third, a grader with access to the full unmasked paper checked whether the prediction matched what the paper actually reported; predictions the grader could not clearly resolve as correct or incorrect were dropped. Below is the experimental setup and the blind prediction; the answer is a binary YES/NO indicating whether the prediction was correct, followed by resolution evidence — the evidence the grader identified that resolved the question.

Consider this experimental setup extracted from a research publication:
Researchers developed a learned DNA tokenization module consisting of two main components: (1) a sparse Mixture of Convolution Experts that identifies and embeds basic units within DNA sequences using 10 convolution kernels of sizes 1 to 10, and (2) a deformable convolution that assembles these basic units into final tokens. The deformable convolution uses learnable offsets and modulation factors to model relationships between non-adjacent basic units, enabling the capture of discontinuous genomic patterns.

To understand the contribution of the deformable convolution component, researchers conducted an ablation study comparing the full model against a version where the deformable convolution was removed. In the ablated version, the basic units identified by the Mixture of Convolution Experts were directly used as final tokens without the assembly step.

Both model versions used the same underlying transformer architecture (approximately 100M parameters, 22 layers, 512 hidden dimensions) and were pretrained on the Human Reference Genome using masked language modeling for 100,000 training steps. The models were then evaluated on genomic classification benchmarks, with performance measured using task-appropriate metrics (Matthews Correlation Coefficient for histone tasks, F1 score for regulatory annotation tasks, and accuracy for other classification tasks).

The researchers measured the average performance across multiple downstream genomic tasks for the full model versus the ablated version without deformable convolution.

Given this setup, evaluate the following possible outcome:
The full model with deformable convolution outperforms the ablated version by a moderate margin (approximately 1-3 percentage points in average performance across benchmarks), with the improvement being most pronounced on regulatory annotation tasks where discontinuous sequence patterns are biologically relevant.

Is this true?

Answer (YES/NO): NO